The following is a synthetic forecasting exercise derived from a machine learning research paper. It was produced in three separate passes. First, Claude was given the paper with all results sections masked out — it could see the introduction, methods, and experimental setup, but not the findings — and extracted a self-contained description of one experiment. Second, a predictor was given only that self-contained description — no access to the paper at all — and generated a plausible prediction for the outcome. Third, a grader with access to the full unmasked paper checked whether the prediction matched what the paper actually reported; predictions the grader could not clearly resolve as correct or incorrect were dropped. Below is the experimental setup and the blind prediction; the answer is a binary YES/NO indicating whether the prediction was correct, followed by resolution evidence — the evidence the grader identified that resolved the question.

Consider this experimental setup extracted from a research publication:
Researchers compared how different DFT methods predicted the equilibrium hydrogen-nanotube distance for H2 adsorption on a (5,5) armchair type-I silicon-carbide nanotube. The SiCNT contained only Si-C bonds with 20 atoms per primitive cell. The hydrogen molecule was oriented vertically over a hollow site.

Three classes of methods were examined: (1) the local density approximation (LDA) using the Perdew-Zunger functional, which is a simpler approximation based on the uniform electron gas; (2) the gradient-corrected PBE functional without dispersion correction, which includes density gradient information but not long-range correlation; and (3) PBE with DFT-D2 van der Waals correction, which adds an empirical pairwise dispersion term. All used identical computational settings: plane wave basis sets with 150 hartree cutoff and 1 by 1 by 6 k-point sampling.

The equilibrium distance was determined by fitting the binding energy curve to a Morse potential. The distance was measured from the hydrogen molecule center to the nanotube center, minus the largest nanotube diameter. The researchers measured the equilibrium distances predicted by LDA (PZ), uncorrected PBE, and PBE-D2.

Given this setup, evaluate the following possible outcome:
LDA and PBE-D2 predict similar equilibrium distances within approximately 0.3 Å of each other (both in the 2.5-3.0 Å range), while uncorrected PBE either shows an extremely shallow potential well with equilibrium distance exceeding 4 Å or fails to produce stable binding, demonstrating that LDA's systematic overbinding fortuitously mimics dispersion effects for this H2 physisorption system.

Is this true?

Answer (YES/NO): NO